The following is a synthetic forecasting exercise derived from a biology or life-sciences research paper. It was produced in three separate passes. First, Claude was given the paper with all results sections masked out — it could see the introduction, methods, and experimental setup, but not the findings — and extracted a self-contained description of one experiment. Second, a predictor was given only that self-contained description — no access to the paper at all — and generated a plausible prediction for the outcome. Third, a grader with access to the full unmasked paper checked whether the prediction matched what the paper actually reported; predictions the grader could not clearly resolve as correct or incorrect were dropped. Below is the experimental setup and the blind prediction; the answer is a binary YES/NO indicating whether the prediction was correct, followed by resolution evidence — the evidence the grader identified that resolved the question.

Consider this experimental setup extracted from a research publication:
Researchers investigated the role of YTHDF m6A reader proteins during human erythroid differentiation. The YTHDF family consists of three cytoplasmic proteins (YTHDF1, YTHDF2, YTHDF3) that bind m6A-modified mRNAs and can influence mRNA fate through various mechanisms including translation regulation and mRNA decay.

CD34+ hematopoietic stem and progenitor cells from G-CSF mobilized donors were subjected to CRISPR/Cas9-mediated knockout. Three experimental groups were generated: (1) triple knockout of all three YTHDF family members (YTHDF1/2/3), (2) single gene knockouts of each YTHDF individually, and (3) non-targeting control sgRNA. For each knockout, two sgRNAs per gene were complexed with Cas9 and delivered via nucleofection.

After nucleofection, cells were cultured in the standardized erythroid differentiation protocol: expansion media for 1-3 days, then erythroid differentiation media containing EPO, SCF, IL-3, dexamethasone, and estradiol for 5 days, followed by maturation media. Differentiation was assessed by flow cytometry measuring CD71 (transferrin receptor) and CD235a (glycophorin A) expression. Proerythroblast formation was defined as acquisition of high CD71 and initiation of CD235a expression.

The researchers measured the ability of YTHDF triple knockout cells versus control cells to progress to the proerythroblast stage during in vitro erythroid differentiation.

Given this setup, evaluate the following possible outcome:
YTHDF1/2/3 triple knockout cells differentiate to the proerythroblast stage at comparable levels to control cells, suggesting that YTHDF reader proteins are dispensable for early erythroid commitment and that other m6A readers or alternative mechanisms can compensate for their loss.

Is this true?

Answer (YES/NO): NO